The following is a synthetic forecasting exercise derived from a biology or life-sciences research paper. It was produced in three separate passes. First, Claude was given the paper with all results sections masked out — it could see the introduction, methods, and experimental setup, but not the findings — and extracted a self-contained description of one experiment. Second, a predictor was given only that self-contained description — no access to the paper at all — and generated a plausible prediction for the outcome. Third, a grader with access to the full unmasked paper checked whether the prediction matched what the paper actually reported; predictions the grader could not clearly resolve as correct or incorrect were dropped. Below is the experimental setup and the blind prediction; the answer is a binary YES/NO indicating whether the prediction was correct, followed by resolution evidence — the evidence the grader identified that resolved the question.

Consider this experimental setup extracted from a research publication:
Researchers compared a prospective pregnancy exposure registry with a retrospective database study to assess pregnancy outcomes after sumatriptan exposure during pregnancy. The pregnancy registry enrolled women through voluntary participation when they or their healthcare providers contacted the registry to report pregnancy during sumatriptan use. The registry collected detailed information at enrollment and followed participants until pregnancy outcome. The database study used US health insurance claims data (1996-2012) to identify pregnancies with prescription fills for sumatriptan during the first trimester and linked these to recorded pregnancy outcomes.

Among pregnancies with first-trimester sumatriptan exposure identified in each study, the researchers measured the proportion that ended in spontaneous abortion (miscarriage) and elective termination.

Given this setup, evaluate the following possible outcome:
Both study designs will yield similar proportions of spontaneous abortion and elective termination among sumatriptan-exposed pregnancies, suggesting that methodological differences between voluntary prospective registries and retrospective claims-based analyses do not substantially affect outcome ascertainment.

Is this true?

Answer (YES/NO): NO